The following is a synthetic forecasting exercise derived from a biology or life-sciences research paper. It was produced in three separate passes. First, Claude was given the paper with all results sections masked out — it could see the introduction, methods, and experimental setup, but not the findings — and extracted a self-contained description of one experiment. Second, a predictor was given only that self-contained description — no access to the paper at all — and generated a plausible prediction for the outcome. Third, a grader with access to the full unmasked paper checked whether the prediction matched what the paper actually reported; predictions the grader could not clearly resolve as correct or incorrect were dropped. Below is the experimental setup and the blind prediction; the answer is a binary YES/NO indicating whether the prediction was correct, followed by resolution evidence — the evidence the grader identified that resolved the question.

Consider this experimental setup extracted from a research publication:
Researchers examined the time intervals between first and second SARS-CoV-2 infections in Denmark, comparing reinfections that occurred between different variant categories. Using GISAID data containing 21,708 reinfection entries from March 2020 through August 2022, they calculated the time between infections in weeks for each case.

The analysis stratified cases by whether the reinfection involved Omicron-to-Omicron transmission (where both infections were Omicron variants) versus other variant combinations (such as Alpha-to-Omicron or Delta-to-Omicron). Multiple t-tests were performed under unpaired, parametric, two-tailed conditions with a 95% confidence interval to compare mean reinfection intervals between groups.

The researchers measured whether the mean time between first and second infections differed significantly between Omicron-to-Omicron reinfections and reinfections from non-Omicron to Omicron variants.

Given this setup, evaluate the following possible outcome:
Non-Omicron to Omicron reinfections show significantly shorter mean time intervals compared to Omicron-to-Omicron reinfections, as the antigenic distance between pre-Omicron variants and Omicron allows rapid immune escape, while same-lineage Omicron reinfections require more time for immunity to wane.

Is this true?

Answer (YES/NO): NO